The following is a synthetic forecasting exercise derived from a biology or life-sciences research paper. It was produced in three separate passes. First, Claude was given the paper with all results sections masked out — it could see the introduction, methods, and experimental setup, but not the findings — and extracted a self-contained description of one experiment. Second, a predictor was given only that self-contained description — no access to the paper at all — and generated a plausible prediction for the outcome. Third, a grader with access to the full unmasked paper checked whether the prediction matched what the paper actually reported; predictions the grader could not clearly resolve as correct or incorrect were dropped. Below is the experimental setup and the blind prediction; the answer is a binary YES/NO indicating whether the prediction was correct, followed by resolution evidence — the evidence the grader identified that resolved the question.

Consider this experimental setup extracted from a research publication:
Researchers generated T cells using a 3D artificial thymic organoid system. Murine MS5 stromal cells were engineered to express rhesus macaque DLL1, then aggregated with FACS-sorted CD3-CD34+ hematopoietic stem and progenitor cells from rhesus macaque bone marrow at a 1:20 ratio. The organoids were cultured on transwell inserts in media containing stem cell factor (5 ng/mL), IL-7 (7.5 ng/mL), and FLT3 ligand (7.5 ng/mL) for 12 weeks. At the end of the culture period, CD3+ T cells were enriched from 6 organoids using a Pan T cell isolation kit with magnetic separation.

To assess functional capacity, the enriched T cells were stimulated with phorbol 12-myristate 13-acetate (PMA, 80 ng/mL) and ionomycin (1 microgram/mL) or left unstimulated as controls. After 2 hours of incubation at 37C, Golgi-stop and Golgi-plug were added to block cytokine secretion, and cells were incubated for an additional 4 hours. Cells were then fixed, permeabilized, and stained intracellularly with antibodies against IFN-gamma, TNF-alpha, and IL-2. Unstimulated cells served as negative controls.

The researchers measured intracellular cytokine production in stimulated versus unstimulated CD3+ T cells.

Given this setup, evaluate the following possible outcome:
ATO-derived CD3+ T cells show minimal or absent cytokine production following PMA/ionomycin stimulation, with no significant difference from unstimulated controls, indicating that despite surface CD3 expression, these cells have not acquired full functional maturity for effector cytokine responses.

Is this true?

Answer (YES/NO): NO